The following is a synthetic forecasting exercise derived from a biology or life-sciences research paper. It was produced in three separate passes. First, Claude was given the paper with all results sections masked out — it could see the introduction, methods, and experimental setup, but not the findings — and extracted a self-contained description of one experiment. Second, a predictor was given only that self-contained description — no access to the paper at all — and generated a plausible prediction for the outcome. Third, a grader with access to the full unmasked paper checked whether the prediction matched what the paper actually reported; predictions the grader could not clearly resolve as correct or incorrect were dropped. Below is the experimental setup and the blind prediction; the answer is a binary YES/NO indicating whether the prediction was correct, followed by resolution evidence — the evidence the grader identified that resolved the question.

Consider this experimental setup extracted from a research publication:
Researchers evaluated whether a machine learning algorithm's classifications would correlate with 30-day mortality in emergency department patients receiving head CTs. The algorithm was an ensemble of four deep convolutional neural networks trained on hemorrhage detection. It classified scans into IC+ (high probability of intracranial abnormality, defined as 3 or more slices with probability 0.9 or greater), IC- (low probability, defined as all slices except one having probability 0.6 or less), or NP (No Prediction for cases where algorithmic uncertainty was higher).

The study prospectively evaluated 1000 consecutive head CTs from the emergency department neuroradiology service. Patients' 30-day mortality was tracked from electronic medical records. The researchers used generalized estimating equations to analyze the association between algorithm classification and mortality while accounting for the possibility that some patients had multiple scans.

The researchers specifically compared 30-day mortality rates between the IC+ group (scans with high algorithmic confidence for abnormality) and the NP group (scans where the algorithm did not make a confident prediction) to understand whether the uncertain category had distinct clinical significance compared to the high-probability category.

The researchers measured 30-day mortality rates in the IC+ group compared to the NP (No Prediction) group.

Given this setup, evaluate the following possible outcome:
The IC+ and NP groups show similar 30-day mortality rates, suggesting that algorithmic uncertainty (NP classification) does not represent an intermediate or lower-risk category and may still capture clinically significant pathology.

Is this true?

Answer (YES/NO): YES